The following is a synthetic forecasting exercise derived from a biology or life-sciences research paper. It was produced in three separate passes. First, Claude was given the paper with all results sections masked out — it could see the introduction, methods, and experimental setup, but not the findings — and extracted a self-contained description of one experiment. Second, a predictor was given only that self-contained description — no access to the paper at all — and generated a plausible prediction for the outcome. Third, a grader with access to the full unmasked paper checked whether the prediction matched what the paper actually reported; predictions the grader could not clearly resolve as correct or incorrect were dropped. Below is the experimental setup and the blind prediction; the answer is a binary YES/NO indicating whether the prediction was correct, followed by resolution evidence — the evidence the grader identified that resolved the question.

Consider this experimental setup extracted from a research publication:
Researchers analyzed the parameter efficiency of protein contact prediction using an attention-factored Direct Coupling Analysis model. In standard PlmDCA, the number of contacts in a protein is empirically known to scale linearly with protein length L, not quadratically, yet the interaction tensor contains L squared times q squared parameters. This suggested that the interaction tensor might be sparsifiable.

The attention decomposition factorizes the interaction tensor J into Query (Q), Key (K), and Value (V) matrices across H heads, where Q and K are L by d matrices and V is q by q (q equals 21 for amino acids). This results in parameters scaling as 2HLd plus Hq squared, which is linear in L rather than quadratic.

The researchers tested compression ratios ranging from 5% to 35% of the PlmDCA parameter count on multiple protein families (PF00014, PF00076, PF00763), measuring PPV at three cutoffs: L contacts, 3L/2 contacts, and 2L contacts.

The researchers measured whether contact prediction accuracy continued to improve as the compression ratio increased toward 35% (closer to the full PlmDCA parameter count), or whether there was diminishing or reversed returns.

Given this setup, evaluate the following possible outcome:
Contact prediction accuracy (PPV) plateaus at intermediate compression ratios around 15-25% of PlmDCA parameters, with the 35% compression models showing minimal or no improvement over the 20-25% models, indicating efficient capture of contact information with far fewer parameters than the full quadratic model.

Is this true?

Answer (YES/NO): NO